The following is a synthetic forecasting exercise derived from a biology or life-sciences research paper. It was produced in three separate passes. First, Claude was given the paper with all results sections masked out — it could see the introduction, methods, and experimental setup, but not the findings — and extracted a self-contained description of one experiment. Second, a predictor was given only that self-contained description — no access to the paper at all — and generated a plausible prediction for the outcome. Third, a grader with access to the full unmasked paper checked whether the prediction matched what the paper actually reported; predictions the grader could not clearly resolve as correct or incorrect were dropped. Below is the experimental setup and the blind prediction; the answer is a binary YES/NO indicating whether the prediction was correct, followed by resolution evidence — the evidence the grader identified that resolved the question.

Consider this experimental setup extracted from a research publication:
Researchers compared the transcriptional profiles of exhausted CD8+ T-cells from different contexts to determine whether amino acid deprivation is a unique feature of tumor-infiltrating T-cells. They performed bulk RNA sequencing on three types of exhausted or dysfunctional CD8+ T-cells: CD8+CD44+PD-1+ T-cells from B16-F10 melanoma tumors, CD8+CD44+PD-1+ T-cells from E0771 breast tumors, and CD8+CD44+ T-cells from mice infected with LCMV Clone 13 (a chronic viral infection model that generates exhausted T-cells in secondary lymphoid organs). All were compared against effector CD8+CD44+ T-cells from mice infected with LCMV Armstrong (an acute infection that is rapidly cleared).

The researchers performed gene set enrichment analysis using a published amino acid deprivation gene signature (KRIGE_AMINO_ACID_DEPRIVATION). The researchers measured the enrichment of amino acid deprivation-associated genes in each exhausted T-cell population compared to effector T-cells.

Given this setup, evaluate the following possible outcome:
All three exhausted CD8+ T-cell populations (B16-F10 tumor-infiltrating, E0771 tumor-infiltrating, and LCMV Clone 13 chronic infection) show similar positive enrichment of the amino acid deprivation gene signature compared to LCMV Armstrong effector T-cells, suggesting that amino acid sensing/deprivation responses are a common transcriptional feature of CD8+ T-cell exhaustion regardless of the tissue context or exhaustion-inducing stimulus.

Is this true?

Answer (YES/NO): NO